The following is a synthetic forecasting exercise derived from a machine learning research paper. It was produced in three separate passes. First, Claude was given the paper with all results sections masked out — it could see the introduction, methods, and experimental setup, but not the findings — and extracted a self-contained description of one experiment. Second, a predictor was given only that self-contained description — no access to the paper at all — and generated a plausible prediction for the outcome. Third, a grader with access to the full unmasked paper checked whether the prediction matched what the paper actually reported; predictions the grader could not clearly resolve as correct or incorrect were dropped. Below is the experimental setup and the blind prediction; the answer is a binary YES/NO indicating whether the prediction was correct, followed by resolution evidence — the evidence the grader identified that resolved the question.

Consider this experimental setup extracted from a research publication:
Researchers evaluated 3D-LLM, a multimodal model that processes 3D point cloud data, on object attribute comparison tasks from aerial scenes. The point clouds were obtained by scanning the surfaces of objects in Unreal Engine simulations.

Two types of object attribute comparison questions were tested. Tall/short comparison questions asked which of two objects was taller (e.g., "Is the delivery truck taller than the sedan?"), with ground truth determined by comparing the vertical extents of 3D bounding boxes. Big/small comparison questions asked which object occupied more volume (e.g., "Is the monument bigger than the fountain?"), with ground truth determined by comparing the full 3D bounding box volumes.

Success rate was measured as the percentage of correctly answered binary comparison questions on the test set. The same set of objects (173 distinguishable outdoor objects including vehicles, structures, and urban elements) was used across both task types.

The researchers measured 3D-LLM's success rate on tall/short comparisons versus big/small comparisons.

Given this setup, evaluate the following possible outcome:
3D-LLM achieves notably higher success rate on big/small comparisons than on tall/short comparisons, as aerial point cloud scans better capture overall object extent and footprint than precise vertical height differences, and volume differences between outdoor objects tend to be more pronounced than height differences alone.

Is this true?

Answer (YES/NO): YES